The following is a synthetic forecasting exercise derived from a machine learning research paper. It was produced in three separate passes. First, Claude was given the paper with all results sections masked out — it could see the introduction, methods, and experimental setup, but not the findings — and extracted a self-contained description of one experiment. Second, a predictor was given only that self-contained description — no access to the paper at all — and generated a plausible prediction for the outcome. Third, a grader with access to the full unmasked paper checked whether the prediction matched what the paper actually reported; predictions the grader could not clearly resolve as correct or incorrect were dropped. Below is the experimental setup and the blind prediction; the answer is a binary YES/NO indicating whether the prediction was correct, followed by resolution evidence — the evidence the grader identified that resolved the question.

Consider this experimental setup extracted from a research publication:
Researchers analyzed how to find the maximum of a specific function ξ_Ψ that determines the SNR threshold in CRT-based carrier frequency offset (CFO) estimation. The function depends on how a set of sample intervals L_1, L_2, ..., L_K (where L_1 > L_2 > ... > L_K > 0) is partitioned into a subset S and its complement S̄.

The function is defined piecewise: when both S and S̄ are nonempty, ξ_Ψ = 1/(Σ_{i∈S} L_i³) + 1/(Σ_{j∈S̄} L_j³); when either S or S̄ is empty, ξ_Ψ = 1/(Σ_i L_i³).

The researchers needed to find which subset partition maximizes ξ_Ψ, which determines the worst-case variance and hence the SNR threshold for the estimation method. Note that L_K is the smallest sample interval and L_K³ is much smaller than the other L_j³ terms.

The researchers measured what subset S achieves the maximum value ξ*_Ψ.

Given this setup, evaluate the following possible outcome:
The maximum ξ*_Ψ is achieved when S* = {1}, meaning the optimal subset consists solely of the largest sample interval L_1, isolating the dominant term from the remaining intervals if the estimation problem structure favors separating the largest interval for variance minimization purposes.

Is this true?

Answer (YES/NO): NO